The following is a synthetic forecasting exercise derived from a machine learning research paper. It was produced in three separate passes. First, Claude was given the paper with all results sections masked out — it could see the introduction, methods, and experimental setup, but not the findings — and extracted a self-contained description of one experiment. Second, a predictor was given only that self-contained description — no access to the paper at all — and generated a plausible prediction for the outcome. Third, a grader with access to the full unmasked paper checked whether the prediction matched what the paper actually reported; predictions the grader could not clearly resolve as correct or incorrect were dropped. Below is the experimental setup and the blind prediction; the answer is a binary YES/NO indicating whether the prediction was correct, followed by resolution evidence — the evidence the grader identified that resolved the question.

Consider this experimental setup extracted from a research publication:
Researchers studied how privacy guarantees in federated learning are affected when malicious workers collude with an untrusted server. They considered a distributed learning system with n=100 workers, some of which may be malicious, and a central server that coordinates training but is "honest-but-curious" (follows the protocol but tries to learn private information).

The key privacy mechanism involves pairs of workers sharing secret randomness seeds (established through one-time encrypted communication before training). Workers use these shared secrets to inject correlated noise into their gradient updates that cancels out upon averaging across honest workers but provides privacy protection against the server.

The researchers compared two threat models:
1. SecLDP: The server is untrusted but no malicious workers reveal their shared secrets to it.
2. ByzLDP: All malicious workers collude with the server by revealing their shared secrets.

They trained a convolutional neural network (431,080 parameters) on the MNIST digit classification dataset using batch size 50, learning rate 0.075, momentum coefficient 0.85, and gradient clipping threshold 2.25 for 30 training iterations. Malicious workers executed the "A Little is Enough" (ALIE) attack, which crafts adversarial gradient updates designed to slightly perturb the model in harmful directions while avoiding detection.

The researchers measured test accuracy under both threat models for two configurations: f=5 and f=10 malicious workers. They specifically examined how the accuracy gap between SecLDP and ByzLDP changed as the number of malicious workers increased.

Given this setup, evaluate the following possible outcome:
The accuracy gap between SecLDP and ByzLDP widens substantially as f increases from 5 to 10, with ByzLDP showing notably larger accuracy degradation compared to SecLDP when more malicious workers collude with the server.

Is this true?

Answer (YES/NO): YES